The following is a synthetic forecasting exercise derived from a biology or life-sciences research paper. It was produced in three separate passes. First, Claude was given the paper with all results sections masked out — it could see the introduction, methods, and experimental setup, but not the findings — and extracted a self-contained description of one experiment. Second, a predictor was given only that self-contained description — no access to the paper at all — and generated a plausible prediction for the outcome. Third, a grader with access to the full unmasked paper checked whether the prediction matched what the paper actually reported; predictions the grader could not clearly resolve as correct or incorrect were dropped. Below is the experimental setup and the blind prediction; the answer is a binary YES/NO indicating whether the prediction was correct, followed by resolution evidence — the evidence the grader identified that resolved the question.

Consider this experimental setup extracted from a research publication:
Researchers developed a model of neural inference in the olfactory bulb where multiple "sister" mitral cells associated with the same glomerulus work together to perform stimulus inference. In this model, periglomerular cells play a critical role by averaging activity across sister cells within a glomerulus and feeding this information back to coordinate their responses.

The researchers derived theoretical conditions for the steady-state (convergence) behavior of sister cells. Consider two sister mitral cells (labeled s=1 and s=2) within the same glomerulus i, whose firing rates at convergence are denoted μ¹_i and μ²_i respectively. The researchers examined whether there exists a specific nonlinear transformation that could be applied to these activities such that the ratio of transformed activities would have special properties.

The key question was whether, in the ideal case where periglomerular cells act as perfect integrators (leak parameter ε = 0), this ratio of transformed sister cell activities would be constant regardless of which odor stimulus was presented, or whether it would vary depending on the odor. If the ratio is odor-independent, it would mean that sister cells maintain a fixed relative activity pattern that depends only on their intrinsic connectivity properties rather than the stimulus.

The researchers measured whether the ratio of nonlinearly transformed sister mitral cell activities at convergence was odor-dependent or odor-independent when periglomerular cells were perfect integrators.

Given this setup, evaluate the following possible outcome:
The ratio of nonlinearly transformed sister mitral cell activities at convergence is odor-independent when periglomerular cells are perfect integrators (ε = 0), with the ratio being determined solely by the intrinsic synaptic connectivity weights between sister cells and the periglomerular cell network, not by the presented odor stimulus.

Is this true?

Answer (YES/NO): YES